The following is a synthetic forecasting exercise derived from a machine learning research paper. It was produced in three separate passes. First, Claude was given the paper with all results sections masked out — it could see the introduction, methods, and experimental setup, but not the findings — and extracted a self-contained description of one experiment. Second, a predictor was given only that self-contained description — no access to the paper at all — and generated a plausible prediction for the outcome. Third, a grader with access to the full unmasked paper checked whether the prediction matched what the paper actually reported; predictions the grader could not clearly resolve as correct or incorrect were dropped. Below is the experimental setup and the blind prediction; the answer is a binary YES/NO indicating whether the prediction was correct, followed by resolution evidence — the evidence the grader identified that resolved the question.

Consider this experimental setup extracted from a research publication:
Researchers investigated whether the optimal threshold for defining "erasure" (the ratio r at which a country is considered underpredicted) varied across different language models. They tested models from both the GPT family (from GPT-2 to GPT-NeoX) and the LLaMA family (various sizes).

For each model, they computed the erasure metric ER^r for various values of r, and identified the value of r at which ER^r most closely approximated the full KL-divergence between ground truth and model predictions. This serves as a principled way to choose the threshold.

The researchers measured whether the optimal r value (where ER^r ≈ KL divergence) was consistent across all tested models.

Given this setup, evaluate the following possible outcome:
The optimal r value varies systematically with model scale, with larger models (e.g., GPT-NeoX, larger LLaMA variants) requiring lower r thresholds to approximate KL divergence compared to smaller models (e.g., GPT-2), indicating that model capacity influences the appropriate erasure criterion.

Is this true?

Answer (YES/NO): NO